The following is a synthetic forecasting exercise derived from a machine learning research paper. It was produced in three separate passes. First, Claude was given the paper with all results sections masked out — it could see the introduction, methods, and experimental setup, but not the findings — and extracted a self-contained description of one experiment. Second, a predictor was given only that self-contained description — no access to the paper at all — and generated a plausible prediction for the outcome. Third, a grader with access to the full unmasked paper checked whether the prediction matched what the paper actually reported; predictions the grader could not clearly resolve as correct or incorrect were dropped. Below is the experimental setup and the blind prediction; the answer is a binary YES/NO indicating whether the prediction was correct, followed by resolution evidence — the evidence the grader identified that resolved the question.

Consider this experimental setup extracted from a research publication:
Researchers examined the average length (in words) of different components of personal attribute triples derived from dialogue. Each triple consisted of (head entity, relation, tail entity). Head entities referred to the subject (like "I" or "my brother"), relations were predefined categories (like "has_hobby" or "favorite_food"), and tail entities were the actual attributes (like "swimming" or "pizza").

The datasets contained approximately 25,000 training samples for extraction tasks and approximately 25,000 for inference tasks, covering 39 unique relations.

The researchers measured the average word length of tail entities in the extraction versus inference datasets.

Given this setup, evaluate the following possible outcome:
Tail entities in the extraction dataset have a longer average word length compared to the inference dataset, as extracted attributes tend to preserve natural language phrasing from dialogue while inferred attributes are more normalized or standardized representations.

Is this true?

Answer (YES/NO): NO